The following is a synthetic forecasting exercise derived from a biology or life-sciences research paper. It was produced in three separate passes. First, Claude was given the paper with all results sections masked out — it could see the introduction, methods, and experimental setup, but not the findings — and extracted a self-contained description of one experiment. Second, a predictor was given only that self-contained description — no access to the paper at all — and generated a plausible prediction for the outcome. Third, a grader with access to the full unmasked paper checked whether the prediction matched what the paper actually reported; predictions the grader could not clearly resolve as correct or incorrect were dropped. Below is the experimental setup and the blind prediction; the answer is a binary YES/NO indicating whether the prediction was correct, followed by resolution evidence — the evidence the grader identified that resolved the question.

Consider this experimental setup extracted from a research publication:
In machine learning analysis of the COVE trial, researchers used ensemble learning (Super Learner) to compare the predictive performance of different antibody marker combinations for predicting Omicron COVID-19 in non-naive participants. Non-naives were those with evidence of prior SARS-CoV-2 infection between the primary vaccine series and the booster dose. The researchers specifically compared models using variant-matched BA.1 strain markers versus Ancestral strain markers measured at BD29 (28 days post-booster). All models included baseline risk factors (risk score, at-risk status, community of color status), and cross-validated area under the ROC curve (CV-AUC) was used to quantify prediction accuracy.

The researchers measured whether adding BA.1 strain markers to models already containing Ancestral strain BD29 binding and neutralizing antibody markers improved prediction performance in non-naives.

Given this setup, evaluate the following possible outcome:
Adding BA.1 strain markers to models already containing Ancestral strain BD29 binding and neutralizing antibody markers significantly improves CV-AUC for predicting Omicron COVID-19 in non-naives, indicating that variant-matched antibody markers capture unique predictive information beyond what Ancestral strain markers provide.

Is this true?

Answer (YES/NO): NO